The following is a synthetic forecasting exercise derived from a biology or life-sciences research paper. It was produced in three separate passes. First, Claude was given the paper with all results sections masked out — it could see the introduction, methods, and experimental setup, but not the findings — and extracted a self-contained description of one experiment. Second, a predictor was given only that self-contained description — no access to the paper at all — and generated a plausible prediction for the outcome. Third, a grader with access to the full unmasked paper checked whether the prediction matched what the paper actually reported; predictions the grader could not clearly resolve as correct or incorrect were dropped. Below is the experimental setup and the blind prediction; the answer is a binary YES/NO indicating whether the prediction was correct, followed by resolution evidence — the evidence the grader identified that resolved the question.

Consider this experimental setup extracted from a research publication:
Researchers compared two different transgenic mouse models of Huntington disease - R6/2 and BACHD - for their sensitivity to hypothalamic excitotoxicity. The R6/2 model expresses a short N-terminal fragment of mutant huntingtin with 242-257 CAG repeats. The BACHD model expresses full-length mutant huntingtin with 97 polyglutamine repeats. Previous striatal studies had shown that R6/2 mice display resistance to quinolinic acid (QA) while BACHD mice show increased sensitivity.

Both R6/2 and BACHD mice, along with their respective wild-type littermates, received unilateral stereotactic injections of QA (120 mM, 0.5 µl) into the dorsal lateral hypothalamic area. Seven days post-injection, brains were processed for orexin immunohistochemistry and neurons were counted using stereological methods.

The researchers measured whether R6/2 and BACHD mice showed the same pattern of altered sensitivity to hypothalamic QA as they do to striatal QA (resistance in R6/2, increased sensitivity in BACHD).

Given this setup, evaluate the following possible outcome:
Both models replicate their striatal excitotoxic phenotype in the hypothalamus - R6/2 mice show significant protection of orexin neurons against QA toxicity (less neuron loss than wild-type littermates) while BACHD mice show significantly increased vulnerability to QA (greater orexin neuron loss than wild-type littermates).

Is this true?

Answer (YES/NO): NO